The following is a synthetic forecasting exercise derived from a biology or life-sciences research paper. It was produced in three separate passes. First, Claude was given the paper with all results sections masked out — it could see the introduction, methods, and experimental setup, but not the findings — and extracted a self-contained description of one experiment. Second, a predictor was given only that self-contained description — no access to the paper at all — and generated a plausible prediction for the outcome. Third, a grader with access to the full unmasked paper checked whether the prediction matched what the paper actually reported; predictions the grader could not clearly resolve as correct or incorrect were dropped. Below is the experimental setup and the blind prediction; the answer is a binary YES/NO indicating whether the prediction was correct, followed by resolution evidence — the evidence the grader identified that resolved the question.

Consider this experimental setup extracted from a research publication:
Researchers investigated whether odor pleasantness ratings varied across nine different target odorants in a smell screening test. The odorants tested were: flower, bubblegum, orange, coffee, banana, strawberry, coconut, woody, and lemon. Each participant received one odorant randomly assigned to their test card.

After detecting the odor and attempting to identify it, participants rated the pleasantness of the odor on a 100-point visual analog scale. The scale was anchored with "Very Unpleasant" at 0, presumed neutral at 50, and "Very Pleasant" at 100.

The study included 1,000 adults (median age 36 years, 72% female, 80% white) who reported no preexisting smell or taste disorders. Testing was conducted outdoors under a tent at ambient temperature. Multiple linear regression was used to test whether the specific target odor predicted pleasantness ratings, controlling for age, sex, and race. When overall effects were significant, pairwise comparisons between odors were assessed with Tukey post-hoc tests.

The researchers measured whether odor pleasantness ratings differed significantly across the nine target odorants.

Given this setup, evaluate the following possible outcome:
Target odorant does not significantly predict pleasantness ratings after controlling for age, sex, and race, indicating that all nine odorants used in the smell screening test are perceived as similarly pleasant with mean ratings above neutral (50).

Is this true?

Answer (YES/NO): NO